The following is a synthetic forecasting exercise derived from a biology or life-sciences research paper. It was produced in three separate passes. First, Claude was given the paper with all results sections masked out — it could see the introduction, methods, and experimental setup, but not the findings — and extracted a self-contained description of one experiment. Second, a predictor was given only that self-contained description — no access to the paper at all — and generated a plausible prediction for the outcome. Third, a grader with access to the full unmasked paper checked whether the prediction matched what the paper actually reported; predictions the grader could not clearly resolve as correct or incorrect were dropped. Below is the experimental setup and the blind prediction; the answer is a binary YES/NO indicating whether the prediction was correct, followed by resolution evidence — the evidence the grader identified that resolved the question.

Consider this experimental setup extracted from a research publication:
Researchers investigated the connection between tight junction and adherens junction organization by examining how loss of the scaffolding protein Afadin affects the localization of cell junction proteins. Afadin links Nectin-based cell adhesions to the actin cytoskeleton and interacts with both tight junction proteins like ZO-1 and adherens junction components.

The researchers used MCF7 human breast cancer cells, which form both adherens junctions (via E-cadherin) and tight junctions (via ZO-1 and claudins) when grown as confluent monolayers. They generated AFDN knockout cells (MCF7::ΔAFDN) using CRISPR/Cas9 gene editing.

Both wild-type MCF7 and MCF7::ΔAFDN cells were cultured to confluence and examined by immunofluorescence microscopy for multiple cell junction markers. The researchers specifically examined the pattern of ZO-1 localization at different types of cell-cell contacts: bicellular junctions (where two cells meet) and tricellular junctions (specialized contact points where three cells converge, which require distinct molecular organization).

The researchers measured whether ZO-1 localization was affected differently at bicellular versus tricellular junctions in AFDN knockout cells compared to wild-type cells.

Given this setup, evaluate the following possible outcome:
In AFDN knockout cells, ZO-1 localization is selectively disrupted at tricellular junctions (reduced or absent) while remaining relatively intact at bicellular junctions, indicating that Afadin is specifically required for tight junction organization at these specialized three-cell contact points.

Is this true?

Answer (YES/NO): YES